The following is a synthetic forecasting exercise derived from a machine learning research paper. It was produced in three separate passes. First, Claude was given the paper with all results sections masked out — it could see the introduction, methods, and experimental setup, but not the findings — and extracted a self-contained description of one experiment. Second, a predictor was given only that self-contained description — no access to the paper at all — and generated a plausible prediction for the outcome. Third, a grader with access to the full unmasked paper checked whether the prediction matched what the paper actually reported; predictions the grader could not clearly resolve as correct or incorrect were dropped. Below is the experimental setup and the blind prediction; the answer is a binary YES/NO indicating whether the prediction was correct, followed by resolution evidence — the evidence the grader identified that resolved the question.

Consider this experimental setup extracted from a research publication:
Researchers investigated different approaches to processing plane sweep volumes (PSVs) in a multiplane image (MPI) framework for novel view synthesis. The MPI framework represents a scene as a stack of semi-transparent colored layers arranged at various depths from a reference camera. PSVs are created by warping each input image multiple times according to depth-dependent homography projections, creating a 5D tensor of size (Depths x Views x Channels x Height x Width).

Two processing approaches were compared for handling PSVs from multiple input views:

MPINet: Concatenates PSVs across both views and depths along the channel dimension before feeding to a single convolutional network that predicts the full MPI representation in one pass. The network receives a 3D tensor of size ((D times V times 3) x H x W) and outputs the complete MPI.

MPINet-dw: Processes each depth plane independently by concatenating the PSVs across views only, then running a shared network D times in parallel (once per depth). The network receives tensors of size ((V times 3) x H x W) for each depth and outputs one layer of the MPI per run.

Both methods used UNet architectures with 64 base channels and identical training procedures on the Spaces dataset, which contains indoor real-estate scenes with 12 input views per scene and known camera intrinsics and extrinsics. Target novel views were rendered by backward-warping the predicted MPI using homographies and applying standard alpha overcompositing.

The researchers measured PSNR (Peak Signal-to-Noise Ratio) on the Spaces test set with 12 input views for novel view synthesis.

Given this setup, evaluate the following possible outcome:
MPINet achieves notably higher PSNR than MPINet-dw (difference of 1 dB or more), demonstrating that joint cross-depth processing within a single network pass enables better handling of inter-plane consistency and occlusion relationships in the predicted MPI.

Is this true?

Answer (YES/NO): NO